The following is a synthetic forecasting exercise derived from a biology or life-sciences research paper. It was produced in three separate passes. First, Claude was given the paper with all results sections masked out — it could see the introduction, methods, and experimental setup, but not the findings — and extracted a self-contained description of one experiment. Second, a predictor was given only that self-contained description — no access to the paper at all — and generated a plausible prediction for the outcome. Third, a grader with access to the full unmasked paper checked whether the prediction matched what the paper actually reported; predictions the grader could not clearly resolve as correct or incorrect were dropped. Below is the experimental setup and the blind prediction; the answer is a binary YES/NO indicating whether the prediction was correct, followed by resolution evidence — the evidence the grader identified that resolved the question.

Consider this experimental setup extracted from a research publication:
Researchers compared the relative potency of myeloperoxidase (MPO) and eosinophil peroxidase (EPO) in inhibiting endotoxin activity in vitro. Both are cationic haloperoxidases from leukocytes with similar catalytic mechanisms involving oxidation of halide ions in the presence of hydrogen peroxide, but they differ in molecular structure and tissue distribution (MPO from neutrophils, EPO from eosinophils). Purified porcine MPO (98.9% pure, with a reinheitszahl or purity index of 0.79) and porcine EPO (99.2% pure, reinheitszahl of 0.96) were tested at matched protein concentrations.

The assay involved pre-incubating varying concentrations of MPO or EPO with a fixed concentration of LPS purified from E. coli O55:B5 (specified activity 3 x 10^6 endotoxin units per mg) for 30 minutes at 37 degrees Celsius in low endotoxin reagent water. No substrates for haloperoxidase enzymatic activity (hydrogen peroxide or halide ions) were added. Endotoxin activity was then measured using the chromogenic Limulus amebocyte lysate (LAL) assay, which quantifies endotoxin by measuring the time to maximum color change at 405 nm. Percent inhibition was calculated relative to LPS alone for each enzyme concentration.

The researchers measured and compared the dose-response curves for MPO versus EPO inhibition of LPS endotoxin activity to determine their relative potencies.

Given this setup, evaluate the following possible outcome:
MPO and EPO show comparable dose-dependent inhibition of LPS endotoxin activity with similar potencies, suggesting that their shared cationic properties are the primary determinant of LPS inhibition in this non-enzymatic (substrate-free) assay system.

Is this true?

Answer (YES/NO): NO